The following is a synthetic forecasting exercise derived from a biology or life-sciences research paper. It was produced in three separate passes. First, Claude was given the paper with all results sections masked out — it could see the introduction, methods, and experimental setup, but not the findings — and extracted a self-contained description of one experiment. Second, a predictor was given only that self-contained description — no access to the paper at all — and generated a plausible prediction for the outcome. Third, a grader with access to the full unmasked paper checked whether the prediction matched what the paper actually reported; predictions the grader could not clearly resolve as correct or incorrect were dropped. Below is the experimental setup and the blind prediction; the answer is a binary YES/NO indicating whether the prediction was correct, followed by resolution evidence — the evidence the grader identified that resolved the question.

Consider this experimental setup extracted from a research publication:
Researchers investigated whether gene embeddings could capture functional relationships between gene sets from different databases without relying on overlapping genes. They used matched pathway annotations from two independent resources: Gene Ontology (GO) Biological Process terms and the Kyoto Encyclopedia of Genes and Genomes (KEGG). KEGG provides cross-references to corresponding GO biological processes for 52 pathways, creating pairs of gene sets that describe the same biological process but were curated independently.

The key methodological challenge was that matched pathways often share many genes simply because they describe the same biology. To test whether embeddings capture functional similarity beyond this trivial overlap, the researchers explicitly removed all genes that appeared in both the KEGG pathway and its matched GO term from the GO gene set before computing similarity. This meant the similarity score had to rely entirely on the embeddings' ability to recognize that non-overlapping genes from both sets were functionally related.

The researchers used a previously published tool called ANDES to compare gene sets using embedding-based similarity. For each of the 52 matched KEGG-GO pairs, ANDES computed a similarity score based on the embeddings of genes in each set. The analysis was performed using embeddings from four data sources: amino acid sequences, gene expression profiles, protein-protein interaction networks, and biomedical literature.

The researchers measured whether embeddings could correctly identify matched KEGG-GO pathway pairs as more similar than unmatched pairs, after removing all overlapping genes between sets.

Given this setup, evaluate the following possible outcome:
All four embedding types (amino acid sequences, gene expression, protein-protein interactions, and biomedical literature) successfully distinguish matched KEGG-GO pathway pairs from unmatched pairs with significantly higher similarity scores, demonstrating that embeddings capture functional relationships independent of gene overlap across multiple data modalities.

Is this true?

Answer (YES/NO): YES